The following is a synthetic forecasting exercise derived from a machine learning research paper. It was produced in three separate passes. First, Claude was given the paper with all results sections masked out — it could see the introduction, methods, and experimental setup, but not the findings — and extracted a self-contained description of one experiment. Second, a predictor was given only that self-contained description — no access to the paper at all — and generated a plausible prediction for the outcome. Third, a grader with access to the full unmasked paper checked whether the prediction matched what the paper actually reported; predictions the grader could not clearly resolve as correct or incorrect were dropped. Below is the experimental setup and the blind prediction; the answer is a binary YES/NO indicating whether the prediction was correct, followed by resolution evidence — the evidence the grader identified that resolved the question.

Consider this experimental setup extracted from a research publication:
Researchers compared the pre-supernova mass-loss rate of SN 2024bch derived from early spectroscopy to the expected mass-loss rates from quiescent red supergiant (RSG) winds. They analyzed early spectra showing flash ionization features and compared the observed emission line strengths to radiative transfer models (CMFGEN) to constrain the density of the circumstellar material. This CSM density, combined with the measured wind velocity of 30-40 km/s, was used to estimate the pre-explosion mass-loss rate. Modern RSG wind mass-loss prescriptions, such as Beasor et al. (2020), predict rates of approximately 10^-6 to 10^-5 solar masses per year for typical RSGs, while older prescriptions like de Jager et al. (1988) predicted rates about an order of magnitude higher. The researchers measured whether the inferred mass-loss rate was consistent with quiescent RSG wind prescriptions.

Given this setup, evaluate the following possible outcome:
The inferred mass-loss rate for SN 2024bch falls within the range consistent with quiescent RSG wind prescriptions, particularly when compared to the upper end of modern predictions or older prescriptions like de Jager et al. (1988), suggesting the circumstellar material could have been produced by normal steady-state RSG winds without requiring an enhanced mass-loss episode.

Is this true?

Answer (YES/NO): NO